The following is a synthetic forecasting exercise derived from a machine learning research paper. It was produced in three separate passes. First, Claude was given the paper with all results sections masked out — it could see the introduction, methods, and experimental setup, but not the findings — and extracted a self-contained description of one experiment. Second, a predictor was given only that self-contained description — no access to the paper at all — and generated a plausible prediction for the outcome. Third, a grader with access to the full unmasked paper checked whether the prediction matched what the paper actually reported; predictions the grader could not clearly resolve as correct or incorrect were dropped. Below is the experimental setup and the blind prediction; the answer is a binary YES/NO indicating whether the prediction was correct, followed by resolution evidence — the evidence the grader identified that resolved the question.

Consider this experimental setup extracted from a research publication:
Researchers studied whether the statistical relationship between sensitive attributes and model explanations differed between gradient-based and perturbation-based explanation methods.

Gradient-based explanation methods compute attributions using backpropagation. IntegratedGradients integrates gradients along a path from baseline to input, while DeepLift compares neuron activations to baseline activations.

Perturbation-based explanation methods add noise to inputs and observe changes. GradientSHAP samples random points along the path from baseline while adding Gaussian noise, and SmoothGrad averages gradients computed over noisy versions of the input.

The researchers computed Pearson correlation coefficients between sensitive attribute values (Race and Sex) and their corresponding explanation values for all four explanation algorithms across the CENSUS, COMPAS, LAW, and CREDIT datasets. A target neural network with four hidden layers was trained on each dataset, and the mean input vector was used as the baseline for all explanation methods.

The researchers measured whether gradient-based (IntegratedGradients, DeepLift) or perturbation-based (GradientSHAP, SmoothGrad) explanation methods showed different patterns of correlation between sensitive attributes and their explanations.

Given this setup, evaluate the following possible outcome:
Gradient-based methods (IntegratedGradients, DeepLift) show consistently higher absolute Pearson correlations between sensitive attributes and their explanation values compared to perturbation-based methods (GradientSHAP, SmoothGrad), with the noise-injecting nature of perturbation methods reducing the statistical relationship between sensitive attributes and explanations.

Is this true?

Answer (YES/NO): NO